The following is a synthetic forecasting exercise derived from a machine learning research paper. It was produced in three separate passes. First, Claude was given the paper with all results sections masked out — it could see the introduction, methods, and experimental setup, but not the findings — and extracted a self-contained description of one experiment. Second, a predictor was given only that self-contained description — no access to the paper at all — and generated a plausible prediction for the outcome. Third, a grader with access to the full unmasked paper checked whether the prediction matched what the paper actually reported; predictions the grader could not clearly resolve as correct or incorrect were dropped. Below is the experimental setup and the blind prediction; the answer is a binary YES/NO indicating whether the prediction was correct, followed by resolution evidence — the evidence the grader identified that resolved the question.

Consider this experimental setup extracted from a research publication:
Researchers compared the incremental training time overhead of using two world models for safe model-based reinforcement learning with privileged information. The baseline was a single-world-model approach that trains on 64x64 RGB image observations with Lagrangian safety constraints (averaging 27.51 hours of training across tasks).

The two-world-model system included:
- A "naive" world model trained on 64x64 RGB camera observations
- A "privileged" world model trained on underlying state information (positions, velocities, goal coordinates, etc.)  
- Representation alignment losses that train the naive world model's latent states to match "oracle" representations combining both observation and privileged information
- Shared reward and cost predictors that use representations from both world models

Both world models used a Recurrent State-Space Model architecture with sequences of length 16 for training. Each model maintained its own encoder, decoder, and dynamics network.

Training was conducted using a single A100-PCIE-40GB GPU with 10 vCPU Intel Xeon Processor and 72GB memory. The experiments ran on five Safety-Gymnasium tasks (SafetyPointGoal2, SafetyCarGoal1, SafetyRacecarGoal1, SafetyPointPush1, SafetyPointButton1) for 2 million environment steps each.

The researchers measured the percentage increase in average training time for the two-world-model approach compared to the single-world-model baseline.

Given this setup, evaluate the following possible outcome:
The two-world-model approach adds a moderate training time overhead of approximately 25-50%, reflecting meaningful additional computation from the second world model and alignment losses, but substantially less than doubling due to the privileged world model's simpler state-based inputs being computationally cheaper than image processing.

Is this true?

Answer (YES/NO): NO